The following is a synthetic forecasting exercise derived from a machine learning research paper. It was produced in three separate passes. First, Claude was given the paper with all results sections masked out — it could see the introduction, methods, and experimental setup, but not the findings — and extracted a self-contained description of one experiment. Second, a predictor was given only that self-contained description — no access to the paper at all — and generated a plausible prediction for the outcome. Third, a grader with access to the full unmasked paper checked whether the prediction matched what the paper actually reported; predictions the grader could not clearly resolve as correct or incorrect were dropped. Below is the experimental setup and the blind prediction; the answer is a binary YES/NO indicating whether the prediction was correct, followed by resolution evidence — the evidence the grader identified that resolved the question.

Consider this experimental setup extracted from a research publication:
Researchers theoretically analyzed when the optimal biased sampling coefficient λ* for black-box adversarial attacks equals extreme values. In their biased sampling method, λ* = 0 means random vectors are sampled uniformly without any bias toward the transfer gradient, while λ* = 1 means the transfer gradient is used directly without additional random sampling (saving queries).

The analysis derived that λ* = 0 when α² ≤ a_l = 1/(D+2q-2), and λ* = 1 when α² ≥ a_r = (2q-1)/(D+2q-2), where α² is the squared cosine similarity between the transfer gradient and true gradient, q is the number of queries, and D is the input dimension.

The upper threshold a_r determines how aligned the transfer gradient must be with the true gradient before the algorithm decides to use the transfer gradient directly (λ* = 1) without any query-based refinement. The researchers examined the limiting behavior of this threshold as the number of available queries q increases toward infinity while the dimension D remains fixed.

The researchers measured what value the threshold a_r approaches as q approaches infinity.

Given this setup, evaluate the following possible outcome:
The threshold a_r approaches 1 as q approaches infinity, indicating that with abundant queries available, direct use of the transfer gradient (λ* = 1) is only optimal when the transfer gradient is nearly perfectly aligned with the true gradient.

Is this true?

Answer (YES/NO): YES